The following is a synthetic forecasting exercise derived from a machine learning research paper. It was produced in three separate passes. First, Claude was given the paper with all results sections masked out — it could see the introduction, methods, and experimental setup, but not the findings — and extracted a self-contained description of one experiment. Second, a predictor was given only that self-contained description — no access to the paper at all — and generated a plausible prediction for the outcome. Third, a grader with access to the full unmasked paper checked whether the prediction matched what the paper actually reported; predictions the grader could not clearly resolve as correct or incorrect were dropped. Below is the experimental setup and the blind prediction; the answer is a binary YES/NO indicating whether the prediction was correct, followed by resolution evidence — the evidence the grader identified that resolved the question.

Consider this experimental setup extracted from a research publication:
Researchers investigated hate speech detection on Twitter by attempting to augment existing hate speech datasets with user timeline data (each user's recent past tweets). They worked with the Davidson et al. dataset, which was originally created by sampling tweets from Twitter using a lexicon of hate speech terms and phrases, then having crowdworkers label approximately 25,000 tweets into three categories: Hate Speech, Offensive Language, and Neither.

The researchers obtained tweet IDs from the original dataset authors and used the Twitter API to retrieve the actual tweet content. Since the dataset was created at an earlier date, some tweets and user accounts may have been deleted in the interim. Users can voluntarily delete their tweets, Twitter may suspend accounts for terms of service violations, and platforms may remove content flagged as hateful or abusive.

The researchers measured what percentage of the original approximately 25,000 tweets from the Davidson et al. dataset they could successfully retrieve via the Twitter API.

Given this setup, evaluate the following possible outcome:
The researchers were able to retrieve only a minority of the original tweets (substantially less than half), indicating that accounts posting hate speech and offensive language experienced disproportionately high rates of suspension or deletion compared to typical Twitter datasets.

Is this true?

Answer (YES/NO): NO